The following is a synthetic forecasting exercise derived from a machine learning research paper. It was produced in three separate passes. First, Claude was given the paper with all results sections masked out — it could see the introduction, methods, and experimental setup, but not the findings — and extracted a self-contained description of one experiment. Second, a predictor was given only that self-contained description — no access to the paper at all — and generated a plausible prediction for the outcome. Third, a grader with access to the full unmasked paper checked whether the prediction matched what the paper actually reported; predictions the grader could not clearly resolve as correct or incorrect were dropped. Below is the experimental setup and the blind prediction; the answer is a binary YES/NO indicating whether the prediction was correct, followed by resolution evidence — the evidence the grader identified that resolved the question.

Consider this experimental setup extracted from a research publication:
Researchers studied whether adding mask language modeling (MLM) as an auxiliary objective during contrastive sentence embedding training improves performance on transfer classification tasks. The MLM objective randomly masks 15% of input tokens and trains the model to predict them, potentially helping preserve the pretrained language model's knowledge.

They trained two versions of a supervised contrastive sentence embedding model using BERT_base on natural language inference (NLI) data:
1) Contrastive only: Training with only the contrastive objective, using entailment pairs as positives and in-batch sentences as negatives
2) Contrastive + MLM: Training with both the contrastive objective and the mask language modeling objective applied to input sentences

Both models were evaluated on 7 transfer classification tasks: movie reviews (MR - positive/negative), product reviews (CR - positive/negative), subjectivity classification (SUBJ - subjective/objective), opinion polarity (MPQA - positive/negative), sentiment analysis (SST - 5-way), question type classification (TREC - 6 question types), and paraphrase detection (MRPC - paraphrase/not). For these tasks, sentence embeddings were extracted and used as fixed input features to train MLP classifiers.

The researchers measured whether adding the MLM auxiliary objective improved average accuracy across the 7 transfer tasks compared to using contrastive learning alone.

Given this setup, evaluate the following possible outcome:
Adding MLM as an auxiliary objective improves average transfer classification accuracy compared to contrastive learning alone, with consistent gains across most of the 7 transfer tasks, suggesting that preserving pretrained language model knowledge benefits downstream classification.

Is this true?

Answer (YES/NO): NO